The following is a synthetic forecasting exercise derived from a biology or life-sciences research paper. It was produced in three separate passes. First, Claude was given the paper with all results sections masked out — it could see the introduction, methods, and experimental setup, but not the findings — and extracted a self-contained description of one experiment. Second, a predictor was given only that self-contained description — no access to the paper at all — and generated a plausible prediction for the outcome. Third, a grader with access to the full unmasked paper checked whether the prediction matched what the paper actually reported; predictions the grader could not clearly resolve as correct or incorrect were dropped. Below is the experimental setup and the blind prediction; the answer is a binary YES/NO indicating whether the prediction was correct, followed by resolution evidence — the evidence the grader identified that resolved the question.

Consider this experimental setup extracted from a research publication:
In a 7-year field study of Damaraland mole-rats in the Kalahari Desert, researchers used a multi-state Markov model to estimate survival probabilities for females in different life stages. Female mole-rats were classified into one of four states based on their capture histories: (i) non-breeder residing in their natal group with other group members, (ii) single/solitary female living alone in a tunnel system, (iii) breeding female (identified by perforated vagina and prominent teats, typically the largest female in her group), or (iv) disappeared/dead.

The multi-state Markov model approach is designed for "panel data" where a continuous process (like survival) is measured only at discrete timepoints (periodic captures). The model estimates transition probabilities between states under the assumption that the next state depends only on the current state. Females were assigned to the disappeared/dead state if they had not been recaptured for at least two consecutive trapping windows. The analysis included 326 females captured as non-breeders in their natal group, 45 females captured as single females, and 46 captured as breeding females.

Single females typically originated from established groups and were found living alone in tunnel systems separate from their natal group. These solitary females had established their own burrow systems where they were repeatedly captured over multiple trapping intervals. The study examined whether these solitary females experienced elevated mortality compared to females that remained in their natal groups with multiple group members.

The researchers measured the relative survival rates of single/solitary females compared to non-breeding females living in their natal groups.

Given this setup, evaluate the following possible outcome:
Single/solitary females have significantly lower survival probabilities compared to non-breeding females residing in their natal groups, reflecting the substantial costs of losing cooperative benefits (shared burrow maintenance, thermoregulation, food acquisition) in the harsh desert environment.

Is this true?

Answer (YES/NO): NO